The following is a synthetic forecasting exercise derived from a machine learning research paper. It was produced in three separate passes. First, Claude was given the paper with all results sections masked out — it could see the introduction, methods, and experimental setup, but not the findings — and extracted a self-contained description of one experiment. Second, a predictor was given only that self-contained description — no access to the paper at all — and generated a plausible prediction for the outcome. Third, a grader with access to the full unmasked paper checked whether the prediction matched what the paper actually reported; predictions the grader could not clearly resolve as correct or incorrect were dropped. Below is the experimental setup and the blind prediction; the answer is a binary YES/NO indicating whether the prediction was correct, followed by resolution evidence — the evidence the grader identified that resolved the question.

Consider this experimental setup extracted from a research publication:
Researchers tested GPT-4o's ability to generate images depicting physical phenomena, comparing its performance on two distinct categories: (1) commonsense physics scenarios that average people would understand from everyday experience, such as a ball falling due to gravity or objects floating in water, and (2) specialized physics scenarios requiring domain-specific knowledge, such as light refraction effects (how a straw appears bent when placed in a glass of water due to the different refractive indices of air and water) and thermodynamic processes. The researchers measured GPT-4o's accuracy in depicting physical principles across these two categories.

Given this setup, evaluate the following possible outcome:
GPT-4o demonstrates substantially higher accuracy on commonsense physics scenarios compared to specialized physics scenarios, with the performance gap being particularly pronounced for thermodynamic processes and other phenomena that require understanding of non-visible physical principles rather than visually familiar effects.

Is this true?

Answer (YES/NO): NO